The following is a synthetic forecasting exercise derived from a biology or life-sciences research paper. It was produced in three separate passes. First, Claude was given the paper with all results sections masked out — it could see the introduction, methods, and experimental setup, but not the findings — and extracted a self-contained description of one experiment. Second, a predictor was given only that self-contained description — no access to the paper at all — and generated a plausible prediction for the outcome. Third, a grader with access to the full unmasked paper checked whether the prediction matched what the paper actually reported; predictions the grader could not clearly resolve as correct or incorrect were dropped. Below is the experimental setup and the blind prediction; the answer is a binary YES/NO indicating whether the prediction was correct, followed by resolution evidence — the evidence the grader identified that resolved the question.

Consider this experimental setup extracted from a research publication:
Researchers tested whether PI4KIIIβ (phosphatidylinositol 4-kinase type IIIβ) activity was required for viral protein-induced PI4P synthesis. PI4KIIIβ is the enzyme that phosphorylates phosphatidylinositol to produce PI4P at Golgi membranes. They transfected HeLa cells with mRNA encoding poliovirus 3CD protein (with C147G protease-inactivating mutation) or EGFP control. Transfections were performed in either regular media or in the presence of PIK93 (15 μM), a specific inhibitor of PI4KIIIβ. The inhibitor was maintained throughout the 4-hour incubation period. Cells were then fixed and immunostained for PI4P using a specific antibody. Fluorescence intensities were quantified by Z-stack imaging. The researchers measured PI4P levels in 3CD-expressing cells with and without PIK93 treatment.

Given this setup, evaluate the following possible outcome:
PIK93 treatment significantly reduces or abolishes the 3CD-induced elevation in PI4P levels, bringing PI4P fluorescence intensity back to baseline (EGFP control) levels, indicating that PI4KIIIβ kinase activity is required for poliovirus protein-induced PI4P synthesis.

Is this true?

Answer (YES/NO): NO